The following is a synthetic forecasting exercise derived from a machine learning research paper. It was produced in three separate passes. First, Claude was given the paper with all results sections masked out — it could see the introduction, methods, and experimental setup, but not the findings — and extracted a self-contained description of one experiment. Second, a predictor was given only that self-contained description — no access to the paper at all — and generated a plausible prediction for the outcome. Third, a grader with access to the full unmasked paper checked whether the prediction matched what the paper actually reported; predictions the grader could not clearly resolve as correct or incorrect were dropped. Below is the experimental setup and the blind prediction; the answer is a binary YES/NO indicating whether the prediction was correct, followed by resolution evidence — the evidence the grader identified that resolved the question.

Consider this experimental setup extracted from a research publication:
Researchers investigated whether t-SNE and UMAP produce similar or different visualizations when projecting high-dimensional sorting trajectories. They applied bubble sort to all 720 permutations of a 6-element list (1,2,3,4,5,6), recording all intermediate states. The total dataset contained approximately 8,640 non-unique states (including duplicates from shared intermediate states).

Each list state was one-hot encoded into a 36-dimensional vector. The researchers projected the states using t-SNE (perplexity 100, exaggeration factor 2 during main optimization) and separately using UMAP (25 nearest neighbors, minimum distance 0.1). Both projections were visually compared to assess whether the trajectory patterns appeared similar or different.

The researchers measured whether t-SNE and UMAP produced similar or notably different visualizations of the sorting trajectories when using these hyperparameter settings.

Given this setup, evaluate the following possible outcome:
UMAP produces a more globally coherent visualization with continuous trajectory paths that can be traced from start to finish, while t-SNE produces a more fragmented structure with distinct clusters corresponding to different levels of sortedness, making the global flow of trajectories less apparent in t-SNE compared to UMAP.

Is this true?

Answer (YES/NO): NO